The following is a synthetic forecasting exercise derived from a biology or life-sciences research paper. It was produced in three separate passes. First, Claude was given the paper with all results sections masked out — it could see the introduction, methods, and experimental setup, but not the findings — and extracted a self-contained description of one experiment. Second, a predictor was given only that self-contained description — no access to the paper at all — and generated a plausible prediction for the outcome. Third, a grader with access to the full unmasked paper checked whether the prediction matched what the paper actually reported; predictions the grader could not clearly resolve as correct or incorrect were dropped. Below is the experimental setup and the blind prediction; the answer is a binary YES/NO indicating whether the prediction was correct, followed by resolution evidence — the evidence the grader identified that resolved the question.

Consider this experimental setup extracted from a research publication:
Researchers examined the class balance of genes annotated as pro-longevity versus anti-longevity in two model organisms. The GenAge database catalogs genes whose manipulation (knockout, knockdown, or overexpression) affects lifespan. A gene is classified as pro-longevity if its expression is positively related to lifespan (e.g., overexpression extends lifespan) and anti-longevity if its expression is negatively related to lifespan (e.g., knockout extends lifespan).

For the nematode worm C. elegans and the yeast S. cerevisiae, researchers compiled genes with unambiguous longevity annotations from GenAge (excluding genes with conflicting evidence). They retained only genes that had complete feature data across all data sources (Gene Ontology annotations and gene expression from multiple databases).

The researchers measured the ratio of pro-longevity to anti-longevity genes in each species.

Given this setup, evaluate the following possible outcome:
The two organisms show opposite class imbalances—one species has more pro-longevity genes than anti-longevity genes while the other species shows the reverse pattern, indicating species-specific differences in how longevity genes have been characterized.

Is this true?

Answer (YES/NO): NO